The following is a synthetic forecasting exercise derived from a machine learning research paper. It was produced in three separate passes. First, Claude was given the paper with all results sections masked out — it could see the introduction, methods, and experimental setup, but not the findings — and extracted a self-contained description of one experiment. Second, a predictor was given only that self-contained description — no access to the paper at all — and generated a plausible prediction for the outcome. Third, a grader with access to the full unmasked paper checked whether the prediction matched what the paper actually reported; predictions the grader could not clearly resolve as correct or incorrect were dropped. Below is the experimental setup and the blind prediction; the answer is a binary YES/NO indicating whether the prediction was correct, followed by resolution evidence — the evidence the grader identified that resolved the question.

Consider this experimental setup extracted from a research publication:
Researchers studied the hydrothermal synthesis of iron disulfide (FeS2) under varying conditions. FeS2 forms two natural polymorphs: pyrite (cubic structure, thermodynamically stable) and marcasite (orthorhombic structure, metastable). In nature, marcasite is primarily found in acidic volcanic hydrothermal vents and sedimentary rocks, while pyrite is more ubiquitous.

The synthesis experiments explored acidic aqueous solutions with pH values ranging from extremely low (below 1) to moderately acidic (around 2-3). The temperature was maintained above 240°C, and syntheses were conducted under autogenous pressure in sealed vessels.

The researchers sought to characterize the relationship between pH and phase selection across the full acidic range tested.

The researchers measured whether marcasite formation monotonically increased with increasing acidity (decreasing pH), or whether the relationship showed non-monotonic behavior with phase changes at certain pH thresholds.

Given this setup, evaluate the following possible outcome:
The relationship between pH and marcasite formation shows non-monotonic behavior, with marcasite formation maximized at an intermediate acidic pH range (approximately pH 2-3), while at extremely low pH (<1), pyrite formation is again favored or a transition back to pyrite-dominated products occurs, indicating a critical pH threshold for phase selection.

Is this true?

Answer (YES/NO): YES